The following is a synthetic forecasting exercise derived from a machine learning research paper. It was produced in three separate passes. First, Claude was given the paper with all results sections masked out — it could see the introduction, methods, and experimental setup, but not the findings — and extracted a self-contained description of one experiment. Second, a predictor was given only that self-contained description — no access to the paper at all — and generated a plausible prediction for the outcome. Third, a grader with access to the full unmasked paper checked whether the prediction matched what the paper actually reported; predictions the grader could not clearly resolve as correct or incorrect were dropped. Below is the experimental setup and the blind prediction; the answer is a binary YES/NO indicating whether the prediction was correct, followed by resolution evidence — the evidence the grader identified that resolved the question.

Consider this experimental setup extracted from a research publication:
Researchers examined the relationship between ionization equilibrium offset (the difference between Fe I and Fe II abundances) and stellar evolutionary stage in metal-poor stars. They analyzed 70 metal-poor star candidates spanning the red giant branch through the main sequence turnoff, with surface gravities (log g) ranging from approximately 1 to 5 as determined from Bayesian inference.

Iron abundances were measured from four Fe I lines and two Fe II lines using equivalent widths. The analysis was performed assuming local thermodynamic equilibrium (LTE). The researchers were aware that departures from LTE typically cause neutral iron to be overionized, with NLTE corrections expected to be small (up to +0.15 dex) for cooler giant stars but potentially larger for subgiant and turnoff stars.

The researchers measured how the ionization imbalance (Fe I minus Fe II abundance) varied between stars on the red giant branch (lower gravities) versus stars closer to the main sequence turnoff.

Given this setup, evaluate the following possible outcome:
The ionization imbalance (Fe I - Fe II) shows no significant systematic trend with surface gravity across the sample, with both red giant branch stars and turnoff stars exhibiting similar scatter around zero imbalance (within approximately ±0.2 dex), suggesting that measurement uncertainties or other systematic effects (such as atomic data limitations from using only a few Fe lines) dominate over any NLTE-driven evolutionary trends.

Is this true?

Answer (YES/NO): NO